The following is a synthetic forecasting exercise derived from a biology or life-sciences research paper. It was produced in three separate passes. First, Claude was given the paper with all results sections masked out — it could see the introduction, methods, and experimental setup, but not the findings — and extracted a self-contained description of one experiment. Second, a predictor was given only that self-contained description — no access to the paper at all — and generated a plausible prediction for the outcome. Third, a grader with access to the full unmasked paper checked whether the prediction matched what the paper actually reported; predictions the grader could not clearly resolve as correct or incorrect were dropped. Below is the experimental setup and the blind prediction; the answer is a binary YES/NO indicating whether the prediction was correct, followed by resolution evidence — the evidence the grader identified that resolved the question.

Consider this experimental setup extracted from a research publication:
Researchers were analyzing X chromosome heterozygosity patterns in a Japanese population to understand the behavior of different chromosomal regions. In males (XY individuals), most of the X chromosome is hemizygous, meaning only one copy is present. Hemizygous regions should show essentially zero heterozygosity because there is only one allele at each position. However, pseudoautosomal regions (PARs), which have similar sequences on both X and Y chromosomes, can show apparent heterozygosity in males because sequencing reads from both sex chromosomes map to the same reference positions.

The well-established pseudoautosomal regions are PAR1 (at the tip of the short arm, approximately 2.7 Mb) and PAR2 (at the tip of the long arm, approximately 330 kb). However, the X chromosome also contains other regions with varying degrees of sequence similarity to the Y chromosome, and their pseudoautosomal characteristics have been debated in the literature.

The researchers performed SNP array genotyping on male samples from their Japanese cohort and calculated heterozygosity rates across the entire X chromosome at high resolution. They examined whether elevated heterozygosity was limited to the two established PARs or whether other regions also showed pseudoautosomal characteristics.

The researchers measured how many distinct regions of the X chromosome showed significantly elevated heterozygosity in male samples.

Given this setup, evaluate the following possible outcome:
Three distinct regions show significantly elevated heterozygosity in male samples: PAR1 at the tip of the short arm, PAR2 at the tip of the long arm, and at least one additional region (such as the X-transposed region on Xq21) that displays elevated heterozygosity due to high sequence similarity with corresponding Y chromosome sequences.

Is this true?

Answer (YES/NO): YES